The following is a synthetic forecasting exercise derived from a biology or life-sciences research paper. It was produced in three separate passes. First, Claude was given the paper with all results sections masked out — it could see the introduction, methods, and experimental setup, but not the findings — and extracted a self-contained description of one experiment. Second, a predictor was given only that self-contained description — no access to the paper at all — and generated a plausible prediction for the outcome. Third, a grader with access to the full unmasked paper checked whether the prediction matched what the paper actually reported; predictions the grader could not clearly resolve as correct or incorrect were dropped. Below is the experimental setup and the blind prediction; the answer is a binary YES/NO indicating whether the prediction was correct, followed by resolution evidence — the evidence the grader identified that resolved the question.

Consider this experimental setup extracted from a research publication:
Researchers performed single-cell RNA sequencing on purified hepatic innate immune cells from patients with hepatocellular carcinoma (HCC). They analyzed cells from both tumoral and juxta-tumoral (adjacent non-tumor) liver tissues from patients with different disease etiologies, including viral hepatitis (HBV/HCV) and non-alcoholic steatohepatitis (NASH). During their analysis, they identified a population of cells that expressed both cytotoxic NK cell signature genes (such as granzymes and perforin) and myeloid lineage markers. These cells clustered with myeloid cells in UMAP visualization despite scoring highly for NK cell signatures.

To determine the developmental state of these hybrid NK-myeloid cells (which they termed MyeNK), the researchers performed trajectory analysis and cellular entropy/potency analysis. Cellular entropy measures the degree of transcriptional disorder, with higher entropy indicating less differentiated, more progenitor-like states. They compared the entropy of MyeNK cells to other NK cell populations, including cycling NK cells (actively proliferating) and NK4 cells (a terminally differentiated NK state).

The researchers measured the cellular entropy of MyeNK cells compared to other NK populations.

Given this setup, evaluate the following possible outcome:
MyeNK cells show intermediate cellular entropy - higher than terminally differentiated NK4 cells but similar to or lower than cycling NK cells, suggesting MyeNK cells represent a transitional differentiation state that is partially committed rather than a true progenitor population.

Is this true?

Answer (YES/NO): NO